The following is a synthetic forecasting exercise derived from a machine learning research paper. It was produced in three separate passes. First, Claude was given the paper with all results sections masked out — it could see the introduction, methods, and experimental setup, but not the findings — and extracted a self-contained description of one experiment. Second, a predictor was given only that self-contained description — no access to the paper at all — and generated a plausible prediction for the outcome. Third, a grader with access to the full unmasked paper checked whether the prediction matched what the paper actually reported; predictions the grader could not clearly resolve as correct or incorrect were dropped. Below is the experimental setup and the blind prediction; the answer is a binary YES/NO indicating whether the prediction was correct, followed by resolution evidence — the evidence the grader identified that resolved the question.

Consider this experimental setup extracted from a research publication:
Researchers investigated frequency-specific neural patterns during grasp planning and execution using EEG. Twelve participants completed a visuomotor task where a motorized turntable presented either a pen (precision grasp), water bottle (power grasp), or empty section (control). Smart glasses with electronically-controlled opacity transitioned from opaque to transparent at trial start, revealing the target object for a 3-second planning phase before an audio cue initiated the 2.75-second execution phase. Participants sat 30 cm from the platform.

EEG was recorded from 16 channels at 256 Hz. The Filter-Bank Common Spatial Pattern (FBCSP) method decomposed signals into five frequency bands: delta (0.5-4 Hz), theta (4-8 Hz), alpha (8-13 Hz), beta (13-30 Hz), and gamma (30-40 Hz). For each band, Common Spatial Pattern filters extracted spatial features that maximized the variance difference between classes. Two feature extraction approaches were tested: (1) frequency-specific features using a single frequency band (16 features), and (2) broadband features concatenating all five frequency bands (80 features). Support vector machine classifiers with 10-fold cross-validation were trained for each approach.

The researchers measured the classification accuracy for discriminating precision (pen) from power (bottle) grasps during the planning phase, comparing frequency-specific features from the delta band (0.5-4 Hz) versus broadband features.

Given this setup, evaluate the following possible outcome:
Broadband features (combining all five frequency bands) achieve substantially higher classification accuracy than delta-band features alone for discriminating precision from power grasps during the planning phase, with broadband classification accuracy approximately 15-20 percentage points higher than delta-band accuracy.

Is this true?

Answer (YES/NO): NO